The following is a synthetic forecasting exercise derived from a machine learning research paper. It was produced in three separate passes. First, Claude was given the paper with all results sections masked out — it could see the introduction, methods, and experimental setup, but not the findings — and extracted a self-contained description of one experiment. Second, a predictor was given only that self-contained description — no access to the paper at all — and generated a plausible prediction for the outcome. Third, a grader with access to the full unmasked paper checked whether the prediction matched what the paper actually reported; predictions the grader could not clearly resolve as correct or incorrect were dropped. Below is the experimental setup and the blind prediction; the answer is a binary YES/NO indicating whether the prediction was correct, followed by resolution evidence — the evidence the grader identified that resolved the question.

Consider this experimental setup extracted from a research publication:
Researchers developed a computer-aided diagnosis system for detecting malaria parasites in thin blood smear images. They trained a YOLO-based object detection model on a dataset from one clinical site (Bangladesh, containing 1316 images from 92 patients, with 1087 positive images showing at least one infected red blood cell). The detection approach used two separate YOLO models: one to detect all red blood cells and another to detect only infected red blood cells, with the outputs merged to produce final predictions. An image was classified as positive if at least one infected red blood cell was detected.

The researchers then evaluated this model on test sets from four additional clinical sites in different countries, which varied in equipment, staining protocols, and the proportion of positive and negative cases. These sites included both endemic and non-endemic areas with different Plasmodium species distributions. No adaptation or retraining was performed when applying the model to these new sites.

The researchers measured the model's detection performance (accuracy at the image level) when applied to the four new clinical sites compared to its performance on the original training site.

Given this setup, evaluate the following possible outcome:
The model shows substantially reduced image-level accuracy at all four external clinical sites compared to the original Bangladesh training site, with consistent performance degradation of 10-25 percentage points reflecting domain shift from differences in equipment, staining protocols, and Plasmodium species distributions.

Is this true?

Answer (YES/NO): NO